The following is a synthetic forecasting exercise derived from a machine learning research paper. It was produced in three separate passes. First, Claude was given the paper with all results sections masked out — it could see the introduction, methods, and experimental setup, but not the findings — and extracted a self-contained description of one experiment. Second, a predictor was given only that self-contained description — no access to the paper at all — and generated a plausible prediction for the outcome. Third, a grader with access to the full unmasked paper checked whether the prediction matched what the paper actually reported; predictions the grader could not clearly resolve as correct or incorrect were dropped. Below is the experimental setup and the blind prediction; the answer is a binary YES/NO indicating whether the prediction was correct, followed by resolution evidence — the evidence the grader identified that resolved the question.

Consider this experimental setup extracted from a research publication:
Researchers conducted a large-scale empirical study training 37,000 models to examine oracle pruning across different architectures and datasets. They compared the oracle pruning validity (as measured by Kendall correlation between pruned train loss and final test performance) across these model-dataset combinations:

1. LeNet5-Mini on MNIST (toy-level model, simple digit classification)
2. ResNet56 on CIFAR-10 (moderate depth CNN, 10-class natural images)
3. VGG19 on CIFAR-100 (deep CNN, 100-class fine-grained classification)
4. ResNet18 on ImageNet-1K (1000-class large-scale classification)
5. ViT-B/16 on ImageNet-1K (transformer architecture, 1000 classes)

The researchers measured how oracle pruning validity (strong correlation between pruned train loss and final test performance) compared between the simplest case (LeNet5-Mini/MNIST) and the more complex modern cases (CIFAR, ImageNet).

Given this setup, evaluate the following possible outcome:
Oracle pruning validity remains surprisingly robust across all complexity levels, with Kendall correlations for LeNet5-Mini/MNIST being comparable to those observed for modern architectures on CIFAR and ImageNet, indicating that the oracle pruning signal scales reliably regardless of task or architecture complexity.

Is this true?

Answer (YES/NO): NO